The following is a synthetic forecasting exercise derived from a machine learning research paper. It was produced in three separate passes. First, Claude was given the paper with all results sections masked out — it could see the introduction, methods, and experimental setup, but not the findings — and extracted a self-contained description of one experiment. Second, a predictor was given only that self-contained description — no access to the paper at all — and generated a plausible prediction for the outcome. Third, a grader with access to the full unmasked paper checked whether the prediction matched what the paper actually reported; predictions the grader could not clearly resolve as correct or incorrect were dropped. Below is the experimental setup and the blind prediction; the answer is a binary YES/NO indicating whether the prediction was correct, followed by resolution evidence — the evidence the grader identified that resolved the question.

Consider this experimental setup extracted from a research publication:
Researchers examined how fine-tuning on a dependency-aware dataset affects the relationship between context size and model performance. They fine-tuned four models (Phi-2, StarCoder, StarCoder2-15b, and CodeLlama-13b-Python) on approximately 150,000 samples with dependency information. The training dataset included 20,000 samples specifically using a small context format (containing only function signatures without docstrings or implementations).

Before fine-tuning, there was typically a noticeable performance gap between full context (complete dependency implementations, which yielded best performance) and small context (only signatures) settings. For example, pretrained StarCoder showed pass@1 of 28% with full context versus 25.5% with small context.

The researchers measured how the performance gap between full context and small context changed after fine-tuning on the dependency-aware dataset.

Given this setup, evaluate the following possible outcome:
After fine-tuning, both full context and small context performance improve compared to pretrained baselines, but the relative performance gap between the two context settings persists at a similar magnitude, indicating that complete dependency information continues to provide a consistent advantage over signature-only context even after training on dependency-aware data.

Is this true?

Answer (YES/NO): NO